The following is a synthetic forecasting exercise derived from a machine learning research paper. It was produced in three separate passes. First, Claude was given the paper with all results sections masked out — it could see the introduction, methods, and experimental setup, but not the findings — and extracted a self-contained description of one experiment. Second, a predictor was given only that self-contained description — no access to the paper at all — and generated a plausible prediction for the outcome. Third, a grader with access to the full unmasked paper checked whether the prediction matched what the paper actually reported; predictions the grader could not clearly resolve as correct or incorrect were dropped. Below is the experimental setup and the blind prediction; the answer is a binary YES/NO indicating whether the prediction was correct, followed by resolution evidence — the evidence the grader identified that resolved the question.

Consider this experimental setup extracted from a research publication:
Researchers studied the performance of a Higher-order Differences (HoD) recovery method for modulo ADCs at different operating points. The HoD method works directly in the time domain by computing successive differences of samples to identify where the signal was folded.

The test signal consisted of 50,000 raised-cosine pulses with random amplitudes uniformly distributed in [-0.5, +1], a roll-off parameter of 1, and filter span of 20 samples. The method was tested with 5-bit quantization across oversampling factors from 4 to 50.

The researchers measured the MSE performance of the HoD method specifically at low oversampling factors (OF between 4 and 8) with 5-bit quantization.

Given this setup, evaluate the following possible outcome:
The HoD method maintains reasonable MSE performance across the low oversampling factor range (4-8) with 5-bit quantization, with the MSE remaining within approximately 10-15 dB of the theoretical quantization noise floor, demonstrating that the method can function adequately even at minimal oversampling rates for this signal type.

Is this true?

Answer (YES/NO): NO